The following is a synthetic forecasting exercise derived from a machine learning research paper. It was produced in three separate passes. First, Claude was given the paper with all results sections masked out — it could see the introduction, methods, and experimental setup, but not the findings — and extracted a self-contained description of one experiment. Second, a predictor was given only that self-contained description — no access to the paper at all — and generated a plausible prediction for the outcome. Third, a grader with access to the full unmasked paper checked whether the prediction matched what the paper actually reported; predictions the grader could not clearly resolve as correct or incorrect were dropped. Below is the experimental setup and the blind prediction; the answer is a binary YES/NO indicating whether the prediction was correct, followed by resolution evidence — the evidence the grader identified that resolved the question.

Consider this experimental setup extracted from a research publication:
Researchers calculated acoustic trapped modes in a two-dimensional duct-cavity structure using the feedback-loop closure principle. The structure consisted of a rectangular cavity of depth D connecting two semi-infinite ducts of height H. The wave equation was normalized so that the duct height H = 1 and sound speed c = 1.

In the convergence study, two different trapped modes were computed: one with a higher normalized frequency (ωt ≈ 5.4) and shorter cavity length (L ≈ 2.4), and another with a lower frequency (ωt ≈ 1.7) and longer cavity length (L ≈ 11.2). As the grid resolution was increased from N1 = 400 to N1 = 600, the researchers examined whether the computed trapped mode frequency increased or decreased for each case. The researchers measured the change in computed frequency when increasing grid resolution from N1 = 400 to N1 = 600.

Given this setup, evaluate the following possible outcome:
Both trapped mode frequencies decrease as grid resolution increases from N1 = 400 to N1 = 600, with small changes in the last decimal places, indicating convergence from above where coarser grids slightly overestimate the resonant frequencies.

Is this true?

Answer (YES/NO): NO